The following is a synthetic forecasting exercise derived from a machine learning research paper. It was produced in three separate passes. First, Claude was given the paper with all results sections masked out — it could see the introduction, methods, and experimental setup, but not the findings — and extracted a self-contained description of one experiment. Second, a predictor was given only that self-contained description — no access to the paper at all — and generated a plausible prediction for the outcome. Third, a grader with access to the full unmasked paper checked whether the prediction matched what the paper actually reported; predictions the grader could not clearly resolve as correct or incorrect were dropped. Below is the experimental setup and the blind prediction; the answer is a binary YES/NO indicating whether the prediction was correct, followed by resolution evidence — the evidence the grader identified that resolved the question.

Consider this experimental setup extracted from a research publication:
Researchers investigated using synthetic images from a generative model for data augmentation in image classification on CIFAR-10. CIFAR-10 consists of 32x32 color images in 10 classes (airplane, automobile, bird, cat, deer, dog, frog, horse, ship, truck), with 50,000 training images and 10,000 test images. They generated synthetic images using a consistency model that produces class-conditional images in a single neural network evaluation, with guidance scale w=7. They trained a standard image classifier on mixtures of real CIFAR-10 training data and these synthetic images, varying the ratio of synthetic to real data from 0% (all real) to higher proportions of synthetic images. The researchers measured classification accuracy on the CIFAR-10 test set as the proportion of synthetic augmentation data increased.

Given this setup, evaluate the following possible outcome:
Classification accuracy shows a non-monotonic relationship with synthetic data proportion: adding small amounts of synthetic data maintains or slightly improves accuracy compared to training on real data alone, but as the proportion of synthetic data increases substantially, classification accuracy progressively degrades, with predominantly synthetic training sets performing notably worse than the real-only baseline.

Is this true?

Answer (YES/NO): NO